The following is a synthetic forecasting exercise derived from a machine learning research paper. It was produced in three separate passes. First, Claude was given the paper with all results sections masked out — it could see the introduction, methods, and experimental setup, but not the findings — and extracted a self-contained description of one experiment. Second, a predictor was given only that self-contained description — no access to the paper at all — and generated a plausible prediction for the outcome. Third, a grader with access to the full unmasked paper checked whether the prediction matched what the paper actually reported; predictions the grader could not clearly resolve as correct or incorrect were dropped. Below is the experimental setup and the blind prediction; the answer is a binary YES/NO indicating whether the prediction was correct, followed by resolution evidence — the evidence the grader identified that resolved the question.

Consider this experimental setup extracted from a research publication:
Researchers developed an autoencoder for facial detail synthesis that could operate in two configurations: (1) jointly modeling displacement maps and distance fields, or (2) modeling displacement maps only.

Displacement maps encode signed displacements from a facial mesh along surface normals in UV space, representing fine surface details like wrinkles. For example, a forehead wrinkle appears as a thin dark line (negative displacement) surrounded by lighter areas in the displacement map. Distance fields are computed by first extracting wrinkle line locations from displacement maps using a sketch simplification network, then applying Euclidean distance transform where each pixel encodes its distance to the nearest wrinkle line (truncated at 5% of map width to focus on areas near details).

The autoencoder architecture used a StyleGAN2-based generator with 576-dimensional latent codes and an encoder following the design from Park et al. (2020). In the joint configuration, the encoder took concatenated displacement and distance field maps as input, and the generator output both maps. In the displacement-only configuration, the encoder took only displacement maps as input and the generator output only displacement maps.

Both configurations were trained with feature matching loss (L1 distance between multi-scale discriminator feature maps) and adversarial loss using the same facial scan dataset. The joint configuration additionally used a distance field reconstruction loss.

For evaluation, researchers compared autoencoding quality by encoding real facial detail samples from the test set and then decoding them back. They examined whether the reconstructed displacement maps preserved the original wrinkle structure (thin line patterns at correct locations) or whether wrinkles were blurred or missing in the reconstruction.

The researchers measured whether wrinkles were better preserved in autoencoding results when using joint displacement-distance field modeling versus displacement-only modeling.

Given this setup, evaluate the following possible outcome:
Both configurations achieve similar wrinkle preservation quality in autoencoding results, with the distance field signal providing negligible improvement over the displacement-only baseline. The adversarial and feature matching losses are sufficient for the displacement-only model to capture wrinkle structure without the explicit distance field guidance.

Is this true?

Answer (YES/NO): NO